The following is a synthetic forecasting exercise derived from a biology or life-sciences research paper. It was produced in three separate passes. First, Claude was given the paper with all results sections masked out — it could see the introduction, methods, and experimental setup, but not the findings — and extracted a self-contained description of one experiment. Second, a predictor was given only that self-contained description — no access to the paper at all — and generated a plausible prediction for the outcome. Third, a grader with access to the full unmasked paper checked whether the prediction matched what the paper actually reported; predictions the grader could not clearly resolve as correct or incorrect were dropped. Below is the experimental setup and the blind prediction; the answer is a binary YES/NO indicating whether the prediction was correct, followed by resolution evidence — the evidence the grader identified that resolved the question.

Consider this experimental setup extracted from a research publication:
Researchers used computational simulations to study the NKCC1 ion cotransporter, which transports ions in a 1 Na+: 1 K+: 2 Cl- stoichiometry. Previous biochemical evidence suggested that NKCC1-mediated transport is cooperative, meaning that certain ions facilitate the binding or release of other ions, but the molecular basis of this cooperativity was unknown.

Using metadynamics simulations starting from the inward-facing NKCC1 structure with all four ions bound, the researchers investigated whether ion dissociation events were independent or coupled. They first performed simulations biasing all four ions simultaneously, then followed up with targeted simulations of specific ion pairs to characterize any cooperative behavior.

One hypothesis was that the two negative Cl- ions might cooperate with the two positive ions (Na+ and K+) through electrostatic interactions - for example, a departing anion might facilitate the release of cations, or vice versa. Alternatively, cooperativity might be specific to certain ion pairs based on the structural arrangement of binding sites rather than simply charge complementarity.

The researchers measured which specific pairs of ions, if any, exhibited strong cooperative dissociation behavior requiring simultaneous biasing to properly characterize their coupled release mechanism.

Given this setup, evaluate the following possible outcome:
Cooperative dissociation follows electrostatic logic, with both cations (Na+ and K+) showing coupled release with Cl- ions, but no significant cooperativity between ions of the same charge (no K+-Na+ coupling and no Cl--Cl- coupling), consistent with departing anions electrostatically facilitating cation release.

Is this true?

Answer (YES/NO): NO